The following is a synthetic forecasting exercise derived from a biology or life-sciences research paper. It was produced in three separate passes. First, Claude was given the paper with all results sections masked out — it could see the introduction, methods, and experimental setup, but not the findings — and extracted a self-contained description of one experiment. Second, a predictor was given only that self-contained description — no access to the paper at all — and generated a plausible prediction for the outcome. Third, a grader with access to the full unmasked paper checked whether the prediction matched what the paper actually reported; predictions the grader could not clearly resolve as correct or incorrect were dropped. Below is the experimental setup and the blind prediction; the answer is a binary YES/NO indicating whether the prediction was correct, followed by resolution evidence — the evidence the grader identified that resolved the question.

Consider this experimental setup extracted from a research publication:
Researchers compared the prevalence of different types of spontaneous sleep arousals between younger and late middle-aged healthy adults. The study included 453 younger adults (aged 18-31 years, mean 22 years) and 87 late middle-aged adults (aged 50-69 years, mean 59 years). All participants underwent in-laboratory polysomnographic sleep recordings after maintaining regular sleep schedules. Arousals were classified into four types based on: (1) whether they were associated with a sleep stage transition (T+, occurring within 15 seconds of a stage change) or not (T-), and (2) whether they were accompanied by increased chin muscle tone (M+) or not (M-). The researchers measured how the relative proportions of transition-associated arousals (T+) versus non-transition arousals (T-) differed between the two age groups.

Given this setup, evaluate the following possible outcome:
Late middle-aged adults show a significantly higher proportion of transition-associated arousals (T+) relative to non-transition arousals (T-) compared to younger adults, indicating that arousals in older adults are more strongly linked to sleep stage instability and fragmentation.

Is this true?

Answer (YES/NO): YES